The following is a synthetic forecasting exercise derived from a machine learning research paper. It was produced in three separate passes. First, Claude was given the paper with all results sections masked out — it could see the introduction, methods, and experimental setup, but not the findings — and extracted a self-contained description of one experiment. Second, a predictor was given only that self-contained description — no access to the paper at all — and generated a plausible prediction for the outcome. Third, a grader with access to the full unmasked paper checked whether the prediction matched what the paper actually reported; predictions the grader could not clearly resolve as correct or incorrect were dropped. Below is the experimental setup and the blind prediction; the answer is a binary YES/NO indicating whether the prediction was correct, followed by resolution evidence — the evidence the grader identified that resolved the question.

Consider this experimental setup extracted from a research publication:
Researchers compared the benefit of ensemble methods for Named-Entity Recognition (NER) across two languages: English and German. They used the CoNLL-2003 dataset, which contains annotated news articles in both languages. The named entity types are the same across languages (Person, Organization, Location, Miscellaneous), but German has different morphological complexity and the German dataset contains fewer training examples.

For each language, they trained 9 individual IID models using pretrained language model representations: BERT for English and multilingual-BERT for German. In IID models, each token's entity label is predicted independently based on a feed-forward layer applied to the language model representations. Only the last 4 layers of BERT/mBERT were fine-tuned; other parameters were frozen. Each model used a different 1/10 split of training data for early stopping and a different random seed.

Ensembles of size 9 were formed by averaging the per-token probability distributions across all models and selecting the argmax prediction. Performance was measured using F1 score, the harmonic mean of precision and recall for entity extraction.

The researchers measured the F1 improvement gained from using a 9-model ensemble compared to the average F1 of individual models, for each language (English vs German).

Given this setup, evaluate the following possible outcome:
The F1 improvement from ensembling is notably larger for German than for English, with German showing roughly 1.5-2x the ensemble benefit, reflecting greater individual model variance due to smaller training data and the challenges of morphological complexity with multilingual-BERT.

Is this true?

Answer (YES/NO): NO